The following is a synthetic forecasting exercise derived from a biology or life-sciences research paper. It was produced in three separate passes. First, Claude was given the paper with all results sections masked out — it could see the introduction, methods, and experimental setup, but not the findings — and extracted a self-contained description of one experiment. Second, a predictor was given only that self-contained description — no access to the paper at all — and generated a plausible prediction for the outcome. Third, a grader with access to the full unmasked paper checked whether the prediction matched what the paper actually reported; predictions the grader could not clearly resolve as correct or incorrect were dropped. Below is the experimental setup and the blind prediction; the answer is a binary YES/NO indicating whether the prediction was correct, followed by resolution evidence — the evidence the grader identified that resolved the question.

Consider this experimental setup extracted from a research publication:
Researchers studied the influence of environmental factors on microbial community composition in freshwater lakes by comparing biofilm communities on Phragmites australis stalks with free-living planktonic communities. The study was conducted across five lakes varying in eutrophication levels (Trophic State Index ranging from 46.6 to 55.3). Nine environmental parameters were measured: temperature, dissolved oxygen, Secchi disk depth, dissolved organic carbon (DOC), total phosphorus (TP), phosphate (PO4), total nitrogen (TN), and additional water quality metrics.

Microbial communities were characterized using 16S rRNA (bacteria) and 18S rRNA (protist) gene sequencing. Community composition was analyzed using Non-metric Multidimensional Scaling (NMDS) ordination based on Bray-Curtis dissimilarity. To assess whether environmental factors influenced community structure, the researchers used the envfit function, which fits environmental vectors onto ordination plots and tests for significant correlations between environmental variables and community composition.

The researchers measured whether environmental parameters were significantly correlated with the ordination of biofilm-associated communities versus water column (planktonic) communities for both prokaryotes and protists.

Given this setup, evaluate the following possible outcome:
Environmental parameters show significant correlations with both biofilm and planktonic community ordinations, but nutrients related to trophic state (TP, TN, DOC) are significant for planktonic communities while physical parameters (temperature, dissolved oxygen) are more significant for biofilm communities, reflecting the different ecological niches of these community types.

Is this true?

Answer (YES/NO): NO